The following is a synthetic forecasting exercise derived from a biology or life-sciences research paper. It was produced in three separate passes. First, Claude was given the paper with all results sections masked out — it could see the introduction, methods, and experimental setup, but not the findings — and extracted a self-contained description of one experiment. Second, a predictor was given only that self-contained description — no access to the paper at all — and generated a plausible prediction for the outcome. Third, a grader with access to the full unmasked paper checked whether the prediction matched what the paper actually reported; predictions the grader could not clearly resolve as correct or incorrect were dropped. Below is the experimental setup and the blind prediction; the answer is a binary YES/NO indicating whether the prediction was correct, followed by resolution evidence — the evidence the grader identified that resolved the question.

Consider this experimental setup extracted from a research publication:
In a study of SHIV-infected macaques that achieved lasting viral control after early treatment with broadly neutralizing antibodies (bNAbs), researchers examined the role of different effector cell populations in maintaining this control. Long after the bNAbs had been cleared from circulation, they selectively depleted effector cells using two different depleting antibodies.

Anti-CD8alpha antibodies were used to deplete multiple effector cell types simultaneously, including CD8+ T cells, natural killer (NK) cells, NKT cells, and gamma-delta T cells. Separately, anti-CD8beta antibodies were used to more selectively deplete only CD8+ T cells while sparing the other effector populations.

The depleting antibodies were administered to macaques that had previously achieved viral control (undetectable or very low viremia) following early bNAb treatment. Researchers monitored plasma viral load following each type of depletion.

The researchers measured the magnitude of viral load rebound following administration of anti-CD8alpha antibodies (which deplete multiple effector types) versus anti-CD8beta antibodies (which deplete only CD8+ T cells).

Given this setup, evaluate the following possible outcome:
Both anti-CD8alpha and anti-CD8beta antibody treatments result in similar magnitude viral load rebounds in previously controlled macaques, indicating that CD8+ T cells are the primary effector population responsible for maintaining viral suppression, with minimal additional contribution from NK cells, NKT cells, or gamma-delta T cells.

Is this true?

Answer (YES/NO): NO